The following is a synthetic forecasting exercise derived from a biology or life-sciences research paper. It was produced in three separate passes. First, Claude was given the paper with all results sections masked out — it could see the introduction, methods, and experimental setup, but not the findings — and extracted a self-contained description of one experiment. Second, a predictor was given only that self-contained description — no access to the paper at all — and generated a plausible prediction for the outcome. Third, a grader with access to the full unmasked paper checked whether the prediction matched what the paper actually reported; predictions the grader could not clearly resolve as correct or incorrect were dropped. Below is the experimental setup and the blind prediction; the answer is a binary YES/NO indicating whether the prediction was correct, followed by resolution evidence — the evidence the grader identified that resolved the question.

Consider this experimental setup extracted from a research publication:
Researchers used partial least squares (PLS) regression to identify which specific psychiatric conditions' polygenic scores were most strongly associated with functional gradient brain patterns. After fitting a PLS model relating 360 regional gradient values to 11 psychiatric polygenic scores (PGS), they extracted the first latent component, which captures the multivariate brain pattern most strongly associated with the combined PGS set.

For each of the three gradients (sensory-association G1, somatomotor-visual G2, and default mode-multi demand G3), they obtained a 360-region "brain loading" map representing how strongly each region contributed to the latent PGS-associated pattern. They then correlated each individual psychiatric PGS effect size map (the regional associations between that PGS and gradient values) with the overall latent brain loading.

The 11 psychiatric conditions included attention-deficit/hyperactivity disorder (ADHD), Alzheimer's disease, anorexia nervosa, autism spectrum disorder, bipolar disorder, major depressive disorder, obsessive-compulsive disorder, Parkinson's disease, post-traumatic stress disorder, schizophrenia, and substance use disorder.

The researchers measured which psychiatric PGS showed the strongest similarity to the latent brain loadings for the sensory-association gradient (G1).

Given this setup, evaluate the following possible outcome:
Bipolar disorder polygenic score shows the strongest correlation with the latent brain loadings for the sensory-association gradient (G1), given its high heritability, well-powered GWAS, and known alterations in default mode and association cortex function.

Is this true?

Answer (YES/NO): NO